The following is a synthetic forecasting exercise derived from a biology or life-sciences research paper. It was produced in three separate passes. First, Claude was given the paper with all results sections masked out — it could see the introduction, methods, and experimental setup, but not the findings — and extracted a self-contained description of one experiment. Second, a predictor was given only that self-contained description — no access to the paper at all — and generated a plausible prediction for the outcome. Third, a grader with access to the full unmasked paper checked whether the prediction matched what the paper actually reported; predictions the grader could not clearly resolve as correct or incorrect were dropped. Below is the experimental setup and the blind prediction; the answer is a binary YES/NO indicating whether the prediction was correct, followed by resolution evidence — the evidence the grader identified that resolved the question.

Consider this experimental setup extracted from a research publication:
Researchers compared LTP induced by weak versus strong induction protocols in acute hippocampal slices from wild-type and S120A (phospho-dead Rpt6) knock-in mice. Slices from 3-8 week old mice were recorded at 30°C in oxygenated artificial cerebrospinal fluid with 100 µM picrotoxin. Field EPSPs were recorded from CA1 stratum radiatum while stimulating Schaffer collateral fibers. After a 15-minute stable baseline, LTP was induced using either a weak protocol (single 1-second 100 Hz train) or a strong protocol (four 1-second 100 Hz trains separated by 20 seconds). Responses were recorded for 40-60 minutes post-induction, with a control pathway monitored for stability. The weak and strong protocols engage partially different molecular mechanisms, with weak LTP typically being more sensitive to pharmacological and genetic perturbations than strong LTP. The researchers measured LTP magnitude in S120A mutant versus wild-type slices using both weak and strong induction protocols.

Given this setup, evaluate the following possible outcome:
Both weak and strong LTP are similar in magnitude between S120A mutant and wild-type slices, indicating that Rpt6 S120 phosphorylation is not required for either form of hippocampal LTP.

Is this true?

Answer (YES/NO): YES